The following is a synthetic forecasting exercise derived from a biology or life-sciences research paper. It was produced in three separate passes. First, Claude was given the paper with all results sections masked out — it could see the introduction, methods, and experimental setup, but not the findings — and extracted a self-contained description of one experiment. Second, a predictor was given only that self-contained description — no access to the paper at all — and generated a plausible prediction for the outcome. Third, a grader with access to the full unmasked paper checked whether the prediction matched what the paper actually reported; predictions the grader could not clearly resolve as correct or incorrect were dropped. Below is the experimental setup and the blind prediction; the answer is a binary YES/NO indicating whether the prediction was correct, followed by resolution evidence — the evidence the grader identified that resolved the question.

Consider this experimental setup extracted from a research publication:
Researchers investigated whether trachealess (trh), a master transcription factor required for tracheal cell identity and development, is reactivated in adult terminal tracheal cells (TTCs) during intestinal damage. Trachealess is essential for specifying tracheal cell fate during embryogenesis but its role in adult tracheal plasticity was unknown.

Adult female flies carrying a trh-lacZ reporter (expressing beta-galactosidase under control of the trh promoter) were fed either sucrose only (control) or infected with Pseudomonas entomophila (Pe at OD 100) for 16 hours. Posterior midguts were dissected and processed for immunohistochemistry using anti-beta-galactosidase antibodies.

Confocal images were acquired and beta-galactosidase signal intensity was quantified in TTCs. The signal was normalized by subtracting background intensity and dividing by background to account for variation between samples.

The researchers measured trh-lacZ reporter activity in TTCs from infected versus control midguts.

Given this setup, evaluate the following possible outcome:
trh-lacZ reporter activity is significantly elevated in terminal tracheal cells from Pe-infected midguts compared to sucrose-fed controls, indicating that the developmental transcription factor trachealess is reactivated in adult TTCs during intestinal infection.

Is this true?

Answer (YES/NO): NO